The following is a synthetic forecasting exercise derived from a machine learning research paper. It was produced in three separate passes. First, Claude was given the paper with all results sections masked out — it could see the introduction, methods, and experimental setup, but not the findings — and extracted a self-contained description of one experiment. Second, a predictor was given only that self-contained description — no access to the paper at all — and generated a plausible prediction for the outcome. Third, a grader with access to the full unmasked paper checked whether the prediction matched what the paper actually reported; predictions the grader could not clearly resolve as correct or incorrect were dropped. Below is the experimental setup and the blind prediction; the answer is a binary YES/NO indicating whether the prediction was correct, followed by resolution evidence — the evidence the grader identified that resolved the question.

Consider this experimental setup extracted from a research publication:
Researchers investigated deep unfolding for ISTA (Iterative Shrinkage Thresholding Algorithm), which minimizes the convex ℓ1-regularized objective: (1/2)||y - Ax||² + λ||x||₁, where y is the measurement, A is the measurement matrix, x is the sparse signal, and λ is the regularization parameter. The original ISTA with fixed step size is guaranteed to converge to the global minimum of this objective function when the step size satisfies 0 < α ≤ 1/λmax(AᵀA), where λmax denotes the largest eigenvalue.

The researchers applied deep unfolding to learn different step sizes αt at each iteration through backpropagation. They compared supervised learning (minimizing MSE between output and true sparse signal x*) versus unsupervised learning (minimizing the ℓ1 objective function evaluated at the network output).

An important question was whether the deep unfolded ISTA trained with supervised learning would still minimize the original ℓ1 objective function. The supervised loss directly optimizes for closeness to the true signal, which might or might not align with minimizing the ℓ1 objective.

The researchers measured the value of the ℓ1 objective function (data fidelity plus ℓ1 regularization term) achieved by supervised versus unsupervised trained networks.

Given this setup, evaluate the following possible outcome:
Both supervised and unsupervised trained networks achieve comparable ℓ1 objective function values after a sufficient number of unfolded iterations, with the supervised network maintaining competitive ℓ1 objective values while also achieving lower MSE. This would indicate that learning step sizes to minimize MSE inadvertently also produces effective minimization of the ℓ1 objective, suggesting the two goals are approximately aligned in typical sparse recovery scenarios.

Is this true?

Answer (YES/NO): NO